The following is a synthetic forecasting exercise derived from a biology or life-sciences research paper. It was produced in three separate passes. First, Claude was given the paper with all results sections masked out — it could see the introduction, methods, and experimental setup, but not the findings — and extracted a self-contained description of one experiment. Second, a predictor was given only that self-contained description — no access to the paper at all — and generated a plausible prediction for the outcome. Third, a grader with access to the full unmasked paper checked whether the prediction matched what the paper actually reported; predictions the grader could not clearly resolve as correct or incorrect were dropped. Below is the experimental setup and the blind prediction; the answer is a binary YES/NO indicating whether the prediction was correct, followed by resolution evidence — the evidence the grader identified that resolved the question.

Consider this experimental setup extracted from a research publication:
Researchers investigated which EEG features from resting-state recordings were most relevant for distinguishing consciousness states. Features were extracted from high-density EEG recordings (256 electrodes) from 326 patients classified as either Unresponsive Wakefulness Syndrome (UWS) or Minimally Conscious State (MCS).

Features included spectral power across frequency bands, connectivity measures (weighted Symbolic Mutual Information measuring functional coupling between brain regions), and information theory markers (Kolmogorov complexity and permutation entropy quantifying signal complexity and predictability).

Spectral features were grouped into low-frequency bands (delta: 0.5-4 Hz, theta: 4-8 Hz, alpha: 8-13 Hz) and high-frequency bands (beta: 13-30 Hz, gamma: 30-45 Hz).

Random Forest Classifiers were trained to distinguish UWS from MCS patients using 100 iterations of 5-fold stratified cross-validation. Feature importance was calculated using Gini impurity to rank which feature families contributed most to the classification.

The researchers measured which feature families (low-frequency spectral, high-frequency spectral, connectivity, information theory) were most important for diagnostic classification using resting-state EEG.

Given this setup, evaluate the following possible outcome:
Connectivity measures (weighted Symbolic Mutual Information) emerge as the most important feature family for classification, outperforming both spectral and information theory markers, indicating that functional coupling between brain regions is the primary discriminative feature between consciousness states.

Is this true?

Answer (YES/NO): NO